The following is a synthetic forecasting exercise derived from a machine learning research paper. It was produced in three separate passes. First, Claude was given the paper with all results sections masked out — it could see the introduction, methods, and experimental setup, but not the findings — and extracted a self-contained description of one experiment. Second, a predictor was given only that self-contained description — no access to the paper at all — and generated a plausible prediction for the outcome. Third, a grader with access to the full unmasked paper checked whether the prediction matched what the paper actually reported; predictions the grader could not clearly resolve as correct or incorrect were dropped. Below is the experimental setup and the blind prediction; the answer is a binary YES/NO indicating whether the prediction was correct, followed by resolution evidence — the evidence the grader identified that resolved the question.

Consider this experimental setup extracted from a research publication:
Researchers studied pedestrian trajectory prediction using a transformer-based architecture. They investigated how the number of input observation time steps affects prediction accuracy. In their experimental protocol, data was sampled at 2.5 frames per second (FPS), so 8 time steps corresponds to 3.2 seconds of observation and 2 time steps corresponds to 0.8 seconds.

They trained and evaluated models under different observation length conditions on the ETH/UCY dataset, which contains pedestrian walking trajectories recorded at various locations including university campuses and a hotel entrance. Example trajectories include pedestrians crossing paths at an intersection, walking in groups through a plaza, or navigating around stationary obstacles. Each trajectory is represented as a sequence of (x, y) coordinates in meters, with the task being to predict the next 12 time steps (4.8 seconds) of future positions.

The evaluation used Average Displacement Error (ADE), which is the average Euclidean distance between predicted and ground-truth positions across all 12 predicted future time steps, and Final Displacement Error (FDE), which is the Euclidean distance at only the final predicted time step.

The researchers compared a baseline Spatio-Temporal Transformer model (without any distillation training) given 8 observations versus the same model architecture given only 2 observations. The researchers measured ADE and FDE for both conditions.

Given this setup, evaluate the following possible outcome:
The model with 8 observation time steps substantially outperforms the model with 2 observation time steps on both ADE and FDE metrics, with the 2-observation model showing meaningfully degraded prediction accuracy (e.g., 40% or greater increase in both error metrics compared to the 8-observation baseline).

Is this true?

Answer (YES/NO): NO